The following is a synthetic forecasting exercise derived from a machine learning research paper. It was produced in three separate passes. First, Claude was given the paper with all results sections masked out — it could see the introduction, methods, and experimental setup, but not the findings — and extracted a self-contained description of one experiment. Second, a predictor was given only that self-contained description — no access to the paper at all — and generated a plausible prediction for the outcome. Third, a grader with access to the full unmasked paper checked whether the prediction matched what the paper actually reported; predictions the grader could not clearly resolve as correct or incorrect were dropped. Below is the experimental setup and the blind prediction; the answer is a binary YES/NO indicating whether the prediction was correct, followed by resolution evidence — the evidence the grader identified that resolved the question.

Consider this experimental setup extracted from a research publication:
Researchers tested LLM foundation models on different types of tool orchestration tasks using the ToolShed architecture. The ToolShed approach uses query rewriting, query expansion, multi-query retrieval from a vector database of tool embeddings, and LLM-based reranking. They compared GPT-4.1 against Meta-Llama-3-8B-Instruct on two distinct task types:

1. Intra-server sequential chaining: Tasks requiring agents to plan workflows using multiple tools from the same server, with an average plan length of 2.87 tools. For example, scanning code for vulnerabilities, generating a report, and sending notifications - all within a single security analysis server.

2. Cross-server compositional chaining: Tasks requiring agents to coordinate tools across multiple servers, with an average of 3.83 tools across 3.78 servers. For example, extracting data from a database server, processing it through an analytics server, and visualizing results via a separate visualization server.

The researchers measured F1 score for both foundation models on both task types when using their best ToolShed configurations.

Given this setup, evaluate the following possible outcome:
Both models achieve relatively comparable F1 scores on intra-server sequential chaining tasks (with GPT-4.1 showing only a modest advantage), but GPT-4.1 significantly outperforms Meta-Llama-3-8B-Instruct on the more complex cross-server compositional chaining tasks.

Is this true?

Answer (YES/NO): NO